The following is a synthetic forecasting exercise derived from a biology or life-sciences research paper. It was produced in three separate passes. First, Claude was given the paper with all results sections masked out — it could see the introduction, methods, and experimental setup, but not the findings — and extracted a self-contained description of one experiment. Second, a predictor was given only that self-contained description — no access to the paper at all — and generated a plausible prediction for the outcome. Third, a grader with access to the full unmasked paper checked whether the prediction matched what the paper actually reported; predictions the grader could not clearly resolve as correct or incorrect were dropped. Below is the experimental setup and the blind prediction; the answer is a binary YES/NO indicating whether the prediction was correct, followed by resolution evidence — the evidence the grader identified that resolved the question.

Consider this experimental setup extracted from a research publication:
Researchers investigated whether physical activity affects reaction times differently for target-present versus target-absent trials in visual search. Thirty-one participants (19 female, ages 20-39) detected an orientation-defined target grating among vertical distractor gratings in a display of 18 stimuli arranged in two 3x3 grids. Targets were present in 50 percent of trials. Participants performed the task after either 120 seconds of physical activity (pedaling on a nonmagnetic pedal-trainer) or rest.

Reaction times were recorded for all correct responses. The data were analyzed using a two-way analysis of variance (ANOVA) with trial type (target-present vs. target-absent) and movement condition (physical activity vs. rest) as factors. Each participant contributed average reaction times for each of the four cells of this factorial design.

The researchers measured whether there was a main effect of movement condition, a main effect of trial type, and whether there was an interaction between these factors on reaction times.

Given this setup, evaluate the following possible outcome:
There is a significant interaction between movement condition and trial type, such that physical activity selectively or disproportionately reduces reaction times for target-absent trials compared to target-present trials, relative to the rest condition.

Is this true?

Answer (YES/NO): NO